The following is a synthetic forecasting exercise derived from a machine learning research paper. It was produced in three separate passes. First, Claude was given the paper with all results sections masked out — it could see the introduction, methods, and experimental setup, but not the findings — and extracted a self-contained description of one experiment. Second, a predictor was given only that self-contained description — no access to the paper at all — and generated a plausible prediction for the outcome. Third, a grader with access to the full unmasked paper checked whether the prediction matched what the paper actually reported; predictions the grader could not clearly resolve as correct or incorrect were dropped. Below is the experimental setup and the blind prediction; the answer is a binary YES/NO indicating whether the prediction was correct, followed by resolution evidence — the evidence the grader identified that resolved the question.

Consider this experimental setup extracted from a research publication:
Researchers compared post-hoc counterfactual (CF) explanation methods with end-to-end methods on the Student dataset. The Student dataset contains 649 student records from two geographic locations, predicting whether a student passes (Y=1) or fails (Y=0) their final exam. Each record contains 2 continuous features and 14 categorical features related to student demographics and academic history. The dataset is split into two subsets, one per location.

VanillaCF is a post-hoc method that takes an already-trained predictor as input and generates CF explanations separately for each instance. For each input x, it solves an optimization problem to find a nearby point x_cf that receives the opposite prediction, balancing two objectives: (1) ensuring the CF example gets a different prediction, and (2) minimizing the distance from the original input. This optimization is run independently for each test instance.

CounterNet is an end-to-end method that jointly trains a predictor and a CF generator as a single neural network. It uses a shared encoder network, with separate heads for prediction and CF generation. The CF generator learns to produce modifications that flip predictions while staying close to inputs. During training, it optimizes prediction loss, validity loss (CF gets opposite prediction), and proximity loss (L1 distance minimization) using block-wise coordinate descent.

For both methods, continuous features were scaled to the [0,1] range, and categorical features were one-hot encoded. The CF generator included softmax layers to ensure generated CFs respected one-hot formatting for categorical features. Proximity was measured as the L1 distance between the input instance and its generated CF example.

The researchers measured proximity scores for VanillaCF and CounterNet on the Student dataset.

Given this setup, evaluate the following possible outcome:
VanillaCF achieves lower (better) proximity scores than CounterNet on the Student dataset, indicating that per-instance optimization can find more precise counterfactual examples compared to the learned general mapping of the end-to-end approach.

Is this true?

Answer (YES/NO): YES